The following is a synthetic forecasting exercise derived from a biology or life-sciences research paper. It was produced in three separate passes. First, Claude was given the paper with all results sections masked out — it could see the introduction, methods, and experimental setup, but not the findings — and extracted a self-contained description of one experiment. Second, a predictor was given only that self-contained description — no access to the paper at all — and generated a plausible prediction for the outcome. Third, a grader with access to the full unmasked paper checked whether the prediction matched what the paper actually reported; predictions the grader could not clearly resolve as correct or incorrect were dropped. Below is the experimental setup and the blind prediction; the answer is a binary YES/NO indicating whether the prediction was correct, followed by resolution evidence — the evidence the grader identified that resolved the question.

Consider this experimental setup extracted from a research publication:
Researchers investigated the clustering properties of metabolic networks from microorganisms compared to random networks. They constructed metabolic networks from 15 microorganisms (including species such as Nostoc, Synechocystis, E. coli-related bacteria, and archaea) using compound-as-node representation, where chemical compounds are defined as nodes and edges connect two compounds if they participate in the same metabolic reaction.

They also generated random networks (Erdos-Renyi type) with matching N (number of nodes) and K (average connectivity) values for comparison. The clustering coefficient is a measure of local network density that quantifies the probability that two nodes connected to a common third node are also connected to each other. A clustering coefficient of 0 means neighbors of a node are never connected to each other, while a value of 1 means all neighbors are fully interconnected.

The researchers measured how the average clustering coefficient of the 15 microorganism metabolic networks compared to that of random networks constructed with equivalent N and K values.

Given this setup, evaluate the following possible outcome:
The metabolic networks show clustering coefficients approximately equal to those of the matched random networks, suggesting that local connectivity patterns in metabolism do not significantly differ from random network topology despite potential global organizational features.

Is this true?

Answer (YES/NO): NO